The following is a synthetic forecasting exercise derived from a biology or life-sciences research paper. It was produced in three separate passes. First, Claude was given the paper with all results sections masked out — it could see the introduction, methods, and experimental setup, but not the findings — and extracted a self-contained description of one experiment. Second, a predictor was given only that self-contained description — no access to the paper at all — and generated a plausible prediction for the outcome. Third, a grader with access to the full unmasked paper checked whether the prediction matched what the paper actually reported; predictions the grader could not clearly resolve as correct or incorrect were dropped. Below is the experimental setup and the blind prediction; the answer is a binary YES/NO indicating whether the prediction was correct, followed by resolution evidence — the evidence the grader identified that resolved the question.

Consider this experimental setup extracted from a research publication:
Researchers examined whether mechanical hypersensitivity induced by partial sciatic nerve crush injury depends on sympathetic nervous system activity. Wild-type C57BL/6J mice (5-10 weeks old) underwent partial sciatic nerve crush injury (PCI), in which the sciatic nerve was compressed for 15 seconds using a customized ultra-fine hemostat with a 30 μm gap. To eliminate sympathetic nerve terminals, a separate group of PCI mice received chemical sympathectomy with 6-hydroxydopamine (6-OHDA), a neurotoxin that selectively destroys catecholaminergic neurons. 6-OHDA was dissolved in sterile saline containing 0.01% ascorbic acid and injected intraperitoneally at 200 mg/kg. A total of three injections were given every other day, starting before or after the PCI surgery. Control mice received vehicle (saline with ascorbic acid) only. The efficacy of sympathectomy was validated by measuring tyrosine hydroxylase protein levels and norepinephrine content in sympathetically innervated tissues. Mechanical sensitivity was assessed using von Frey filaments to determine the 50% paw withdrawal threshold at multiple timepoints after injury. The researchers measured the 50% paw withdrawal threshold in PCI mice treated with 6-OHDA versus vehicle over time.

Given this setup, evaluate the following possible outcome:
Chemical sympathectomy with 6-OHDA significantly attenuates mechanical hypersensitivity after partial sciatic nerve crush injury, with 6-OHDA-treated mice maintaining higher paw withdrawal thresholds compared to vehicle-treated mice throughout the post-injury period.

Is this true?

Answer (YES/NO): NO